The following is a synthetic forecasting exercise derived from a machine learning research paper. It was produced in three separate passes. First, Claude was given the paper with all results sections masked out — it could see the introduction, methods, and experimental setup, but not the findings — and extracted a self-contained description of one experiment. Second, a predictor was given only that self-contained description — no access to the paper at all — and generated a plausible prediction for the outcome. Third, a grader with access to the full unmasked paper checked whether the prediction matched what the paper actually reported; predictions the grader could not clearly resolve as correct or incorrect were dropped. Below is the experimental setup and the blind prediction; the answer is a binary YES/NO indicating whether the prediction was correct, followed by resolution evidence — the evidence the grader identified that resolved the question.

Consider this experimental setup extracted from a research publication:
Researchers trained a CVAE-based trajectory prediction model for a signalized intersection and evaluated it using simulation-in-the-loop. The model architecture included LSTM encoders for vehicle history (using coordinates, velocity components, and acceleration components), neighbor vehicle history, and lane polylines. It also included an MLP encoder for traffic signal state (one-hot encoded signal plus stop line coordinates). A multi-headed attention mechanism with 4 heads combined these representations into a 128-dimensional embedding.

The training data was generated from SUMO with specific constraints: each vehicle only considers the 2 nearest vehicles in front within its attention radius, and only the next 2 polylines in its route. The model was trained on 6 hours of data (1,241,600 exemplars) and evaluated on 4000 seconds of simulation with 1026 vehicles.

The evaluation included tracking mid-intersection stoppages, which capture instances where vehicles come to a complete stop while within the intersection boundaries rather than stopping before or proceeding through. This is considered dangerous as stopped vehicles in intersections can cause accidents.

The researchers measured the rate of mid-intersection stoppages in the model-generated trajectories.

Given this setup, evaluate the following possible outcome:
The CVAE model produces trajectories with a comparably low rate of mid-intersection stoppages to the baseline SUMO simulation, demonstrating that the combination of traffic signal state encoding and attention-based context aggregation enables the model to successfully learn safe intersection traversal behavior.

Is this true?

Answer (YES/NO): NO